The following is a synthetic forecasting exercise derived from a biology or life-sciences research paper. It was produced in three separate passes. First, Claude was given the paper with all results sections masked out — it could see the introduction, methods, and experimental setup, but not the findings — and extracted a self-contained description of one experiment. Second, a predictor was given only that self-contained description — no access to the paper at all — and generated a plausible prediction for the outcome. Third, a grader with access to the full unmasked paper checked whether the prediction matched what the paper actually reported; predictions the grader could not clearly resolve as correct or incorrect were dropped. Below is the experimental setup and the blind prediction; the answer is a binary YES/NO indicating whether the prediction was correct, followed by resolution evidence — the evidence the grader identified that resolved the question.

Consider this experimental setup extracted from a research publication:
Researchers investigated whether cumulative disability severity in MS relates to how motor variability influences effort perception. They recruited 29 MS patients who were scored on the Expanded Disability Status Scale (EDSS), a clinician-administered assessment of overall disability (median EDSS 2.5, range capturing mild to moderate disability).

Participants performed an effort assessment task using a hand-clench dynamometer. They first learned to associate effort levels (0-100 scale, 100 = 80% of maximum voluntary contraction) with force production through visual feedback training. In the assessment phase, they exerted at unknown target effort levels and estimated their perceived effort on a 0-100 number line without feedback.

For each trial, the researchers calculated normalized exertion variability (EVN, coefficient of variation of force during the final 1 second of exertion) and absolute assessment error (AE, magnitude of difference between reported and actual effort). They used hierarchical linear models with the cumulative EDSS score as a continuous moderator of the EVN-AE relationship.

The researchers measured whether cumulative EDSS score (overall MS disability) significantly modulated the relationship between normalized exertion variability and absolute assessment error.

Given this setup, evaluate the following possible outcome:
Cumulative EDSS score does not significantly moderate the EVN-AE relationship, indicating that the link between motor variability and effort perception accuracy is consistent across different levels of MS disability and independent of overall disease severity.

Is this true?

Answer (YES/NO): NO